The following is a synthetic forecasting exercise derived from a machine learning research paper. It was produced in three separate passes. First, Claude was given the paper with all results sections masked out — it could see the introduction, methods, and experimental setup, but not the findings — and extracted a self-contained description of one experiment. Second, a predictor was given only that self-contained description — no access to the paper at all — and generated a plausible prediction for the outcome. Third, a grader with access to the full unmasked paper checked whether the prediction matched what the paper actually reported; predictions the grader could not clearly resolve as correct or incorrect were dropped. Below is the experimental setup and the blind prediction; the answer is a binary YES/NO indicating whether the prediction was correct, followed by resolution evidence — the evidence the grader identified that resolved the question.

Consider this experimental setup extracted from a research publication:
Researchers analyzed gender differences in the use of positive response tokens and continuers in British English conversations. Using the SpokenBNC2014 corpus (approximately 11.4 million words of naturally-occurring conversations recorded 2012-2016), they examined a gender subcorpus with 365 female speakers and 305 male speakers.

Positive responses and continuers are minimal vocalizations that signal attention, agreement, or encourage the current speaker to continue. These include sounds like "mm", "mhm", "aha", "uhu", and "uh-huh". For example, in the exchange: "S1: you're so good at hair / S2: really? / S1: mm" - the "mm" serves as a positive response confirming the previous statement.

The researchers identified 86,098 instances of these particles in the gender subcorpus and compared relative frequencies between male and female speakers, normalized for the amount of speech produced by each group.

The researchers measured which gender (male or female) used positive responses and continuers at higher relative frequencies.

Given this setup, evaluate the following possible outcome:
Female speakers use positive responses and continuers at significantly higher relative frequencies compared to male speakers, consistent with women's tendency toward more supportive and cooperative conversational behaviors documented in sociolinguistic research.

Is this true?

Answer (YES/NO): YES